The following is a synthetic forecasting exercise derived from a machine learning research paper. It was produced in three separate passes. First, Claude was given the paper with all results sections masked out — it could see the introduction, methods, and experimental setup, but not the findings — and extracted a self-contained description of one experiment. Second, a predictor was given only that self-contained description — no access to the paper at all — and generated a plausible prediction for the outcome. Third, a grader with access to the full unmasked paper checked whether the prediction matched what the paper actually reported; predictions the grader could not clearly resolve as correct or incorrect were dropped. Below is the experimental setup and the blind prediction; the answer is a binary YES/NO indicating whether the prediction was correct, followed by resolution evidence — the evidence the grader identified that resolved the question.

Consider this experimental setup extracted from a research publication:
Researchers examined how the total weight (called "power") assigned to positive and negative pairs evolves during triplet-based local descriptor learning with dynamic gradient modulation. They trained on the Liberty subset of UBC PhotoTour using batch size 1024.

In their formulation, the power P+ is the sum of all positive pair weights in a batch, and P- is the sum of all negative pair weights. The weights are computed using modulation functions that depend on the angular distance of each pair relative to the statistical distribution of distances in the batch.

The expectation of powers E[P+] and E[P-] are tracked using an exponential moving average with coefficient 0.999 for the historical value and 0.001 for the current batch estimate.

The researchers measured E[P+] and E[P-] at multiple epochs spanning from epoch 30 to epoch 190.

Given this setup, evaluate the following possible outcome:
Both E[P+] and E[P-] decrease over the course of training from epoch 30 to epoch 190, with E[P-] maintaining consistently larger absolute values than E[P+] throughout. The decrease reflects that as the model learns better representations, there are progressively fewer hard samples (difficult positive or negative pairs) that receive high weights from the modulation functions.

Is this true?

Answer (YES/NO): YES